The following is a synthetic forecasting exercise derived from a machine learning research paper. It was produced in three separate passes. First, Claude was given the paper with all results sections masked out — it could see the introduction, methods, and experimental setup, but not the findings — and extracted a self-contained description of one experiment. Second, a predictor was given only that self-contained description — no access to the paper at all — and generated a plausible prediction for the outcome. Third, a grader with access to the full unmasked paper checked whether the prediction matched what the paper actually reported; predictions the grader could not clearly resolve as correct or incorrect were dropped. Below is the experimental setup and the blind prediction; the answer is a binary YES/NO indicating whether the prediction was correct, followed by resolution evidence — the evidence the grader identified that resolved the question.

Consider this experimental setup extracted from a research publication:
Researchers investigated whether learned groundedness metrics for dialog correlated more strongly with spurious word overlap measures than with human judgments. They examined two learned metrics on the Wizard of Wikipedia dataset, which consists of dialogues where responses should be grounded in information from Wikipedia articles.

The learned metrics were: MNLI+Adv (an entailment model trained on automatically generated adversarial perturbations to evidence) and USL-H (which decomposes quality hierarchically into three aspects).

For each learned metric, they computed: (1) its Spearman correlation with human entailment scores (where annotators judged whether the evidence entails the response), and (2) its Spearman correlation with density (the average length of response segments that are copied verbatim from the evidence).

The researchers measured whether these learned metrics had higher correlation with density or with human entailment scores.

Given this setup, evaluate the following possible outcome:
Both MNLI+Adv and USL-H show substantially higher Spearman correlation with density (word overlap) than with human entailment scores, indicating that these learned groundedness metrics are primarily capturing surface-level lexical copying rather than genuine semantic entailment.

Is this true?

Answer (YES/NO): YES